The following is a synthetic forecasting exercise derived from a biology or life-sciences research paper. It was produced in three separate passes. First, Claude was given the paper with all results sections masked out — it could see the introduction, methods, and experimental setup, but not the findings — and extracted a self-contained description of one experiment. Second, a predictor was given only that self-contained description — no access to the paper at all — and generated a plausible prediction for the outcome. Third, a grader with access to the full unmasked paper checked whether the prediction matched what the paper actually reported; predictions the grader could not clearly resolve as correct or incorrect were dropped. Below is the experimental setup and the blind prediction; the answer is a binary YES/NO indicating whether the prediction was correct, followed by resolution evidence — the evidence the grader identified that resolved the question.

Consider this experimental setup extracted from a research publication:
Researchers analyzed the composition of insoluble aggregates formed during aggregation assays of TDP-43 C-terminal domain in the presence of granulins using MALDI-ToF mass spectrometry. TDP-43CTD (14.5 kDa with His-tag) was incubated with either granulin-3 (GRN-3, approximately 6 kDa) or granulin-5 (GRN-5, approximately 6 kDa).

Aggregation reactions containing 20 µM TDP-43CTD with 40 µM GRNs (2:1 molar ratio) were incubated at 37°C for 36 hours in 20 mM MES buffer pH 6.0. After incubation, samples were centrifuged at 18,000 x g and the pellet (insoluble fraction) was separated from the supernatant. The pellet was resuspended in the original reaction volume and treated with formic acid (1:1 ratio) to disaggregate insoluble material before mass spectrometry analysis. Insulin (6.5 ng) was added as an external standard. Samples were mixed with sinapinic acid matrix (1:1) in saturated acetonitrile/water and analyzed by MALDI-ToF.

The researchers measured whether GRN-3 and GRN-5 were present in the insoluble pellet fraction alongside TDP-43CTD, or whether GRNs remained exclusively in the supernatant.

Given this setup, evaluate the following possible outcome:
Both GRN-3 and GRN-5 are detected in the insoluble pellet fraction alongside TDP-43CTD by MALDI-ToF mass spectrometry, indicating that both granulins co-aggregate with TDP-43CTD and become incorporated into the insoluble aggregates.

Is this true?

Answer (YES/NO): NO